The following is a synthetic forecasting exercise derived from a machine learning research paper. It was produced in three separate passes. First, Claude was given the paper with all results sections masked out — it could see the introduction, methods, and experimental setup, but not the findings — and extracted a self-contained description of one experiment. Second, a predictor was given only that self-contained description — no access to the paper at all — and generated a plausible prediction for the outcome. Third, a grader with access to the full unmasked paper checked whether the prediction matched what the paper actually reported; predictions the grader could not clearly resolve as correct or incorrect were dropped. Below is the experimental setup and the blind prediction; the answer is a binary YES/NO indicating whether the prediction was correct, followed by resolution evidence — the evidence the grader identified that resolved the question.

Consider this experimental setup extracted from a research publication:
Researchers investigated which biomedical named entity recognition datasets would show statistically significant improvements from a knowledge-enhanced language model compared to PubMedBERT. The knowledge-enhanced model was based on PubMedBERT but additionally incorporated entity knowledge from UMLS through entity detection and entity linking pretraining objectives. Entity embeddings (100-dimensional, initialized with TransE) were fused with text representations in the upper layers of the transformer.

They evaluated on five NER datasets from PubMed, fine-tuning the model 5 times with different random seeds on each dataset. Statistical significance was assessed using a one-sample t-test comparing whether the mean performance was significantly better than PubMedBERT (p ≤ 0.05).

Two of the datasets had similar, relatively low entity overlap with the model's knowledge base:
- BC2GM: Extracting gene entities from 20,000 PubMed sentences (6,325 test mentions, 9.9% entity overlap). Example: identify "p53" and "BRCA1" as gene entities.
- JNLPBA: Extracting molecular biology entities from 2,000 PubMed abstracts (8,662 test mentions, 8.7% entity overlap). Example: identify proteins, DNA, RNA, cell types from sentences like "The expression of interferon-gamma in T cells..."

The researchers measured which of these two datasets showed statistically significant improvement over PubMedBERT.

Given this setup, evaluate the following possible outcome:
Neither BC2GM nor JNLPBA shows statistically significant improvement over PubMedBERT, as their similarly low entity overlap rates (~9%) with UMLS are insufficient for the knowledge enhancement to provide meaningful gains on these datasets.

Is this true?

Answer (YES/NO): NO